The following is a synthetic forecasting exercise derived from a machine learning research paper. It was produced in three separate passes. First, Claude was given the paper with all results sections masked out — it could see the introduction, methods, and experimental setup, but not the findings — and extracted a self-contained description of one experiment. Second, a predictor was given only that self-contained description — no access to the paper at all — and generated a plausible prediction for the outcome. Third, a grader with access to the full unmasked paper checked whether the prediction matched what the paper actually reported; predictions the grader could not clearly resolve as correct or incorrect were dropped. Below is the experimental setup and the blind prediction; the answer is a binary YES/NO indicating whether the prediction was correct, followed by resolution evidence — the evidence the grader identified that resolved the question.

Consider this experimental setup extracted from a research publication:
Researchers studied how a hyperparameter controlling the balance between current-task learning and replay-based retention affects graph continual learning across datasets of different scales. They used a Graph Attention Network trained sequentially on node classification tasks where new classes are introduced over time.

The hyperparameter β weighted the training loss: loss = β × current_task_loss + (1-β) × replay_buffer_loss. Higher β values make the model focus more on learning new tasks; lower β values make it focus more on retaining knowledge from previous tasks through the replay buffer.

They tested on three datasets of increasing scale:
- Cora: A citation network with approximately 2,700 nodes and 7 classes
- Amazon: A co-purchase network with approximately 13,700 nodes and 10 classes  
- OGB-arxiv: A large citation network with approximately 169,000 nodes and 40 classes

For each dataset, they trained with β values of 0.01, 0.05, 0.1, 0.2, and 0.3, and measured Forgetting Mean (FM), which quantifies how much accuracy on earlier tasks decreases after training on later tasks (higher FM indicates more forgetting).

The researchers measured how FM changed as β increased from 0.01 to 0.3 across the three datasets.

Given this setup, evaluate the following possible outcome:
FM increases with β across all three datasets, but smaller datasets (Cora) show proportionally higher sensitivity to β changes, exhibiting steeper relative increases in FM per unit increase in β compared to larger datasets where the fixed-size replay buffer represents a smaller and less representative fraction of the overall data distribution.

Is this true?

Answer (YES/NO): YES